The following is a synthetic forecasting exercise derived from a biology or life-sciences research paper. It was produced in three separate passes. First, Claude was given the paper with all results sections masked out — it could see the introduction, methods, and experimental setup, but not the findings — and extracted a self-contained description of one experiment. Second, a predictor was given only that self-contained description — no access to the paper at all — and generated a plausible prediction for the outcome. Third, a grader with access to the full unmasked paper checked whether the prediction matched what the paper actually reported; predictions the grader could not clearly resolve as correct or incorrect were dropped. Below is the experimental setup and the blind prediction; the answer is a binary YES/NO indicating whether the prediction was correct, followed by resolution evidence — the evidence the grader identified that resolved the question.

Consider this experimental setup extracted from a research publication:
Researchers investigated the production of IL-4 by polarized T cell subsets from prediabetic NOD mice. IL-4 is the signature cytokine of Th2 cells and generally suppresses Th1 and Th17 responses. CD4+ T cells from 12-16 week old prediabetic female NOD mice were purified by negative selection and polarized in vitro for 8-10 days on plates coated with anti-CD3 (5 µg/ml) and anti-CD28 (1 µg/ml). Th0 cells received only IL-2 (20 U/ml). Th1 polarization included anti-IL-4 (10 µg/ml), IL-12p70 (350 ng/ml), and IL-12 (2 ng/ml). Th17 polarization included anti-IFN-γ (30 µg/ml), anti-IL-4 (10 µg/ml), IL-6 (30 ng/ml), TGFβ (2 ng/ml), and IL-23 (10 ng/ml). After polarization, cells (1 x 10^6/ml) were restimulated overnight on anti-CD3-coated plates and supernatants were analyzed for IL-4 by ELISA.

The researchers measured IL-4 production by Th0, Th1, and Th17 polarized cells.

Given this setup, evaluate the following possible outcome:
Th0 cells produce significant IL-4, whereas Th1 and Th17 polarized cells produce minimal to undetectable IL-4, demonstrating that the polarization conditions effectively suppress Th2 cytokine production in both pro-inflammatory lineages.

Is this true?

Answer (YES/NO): NO